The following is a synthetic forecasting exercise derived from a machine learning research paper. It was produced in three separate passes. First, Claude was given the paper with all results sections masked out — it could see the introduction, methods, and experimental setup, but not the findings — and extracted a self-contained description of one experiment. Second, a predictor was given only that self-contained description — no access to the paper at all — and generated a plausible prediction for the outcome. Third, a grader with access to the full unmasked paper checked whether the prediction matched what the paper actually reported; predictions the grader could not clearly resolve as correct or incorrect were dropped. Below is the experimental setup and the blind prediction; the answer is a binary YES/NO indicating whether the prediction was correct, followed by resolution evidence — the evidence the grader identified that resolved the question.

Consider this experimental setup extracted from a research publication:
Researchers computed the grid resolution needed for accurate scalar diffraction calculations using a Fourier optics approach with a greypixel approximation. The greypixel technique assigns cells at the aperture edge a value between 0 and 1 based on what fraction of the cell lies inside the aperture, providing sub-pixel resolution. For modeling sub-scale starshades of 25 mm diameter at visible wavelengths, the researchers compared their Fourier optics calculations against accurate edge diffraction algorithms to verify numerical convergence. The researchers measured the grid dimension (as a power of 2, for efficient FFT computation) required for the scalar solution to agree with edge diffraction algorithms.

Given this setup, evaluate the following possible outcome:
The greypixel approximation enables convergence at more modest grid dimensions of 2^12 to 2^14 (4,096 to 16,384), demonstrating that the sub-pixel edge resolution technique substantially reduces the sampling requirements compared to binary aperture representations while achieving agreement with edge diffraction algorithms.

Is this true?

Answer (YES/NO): YES